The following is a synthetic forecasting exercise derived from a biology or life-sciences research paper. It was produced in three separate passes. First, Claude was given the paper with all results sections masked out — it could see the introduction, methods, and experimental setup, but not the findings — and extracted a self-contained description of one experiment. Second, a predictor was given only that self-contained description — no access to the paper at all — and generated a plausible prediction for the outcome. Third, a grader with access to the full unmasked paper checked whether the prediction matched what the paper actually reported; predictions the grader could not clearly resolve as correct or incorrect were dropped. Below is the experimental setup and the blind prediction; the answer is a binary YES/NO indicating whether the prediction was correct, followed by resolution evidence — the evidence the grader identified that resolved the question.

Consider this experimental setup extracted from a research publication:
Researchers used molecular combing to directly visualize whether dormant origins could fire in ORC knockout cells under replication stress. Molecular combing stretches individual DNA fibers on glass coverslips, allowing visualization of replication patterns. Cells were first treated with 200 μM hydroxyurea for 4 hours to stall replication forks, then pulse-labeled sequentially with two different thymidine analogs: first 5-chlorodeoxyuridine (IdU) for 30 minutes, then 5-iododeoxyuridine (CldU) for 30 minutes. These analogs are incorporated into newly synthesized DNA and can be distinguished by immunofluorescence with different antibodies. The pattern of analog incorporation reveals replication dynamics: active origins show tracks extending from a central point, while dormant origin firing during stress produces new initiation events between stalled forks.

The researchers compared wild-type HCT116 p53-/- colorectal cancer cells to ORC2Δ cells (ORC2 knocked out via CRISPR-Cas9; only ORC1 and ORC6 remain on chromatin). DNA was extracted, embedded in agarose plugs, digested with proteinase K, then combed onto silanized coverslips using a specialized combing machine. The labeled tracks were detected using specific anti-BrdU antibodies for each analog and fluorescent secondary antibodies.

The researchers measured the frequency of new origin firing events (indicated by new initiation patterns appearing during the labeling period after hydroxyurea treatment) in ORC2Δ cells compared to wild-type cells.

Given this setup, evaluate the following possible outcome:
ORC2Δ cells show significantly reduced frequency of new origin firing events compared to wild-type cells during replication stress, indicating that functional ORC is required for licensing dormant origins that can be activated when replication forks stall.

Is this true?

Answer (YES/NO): NO